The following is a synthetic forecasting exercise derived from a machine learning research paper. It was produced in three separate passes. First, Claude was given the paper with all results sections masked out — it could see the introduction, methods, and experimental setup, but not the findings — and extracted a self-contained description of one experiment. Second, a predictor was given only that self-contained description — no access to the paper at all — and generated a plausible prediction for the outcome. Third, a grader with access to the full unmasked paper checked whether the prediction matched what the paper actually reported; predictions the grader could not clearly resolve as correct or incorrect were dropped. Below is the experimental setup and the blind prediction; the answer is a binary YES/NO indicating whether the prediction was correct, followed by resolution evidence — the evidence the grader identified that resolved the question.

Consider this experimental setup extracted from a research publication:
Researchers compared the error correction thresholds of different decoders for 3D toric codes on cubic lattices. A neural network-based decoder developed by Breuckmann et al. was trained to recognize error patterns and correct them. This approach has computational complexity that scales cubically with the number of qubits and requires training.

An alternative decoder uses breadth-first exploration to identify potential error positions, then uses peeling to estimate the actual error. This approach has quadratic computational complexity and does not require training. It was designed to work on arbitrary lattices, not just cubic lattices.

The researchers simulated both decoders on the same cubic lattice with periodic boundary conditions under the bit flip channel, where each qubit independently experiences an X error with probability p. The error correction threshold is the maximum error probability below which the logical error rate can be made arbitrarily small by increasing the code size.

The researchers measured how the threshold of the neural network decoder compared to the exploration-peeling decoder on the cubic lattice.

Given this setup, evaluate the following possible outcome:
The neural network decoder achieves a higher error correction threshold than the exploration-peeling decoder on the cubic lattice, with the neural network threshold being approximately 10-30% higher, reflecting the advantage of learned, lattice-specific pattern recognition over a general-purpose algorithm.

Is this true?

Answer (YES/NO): NO